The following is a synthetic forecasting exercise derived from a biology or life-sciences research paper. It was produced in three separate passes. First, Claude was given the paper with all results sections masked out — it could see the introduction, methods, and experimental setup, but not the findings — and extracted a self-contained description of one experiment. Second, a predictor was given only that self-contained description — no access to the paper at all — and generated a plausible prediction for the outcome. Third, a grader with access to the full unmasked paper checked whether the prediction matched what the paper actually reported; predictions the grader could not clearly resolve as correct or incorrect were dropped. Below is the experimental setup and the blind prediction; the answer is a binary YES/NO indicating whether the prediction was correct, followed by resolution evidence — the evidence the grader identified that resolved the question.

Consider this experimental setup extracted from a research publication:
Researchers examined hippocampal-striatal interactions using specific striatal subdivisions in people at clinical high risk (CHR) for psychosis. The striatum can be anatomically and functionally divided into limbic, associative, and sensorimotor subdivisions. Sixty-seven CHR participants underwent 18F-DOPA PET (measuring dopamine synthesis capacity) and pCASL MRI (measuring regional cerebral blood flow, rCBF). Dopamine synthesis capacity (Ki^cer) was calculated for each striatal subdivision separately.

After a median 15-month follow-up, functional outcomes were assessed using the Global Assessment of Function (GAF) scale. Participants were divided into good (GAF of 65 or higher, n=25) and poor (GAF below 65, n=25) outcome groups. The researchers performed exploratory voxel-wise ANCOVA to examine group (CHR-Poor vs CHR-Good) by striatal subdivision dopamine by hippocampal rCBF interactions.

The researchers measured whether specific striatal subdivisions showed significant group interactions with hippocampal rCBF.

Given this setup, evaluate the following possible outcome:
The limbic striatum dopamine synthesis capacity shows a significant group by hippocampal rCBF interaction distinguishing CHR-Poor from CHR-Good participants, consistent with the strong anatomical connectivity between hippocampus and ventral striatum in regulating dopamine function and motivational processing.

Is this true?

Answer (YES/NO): NO